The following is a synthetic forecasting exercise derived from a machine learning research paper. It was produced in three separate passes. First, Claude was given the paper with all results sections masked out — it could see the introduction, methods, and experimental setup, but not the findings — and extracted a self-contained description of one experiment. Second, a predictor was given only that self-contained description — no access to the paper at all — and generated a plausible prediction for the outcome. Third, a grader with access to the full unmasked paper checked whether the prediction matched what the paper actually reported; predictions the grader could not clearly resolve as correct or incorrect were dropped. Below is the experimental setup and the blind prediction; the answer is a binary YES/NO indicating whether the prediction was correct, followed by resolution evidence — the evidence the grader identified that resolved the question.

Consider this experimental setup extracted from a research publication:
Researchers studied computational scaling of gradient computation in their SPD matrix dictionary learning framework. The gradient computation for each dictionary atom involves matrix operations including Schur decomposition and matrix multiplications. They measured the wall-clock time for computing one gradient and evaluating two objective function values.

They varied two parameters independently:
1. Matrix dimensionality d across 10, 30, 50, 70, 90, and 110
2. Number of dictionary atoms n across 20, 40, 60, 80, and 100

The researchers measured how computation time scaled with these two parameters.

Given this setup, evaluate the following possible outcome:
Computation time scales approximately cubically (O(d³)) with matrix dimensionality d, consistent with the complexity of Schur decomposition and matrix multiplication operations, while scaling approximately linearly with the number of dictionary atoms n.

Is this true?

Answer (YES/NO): NO